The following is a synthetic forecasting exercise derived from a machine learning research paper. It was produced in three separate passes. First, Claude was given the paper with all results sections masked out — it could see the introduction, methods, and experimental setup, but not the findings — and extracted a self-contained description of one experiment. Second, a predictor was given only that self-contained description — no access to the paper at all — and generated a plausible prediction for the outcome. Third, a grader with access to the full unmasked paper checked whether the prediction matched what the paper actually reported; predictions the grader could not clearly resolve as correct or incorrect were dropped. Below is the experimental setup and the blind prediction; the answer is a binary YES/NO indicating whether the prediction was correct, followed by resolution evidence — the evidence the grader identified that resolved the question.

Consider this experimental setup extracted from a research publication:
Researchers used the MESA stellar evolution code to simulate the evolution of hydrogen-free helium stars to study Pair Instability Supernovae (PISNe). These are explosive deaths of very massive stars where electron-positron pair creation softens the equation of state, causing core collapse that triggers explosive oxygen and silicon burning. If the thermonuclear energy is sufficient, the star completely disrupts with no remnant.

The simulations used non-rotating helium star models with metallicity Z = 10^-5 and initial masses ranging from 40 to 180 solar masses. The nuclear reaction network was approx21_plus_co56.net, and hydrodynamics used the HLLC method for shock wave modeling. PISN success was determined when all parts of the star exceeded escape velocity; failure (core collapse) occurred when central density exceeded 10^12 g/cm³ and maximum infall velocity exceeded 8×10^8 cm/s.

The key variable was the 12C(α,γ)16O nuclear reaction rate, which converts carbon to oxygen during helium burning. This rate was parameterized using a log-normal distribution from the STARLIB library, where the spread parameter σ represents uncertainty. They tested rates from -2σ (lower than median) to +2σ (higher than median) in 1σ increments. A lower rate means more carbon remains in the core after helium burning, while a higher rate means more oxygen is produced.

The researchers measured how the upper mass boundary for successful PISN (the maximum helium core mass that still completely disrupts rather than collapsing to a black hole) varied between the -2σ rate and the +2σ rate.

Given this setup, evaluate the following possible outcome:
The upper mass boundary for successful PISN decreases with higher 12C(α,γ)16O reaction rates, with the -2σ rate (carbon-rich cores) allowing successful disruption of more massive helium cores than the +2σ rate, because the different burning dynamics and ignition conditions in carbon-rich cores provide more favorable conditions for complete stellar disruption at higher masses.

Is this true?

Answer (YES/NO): YES